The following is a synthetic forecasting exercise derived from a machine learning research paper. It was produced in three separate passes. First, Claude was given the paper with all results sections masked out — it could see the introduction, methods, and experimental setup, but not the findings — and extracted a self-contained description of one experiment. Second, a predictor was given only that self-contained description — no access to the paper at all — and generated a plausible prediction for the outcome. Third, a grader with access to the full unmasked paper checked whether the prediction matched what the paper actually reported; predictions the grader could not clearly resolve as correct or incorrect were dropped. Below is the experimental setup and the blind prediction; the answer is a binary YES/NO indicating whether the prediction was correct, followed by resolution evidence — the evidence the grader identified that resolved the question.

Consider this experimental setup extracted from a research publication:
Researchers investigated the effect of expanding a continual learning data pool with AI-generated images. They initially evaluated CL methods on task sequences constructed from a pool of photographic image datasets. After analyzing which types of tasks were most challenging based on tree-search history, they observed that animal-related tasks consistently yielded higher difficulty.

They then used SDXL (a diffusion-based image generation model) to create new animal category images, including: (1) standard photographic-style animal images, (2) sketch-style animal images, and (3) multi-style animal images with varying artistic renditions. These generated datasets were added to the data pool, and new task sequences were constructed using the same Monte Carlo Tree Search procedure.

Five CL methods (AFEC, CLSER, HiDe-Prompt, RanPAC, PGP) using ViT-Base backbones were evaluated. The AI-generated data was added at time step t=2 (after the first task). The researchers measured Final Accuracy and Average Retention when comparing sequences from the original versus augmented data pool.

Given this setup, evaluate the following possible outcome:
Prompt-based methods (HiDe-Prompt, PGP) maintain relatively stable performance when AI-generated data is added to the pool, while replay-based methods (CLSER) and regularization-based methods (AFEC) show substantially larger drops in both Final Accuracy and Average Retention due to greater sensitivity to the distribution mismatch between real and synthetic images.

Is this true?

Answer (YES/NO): NO